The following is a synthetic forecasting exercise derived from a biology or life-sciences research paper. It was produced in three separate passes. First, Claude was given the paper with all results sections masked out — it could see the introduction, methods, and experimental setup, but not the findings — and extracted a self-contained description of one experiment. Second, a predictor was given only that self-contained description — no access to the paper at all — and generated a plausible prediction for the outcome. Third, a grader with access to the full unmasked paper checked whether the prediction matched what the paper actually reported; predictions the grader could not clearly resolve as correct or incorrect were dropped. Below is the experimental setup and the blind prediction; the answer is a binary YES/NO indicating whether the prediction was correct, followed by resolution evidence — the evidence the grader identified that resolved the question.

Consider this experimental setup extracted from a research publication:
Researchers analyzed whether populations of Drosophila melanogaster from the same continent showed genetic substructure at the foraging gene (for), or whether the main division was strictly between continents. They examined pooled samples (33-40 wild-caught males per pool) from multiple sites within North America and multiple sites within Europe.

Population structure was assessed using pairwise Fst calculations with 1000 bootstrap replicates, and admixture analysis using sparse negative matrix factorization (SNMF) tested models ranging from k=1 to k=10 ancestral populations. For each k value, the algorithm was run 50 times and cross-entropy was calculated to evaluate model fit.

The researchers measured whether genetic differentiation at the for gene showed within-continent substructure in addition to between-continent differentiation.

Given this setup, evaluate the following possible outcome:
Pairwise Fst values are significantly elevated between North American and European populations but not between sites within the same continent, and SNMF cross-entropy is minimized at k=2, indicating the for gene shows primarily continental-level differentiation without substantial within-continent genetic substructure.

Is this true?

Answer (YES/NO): NO